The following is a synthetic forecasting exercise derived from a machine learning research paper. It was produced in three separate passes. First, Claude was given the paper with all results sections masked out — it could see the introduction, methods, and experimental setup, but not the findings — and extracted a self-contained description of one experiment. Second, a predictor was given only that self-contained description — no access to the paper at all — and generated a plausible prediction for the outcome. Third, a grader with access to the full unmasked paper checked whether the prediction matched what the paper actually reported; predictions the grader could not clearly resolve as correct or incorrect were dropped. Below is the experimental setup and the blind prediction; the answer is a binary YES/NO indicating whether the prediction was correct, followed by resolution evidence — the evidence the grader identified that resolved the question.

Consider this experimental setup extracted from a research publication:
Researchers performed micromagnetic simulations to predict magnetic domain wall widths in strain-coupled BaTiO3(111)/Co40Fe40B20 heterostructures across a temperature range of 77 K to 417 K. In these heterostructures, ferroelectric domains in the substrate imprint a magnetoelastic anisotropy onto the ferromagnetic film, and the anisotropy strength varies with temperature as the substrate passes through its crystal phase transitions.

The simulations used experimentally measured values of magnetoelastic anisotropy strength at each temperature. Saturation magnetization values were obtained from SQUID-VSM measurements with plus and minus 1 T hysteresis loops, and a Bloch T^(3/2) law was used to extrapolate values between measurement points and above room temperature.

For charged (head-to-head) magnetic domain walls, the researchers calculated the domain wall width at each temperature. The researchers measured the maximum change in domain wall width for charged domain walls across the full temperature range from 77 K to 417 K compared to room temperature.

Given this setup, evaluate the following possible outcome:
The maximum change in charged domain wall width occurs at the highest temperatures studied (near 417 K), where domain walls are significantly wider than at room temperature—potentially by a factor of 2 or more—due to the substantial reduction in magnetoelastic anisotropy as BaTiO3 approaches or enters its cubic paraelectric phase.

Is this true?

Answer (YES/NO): NO